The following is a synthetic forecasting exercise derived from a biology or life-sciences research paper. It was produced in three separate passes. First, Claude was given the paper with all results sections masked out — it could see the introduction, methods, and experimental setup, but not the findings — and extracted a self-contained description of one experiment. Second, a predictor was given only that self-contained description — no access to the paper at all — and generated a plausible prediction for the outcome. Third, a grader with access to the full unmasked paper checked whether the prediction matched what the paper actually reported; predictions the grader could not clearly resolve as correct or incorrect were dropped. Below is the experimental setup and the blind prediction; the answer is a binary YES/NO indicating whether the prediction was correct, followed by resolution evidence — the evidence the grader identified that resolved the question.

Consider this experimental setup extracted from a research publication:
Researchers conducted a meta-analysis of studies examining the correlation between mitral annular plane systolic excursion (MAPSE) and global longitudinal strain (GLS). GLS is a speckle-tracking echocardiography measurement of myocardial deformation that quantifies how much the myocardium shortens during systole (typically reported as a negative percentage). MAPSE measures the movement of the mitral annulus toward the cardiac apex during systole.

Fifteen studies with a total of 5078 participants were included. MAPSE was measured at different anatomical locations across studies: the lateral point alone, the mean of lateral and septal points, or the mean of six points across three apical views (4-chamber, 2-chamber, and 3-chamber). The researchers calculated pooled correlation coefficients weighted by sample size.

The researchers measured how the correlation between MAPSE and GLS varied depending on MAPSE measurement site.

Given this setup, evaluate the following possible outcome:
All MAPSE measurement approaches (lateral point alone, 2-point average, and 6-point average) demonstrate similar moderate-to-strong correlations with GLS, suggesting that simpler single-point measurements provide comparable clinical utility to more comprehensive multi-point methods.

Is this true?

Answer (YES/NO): NO